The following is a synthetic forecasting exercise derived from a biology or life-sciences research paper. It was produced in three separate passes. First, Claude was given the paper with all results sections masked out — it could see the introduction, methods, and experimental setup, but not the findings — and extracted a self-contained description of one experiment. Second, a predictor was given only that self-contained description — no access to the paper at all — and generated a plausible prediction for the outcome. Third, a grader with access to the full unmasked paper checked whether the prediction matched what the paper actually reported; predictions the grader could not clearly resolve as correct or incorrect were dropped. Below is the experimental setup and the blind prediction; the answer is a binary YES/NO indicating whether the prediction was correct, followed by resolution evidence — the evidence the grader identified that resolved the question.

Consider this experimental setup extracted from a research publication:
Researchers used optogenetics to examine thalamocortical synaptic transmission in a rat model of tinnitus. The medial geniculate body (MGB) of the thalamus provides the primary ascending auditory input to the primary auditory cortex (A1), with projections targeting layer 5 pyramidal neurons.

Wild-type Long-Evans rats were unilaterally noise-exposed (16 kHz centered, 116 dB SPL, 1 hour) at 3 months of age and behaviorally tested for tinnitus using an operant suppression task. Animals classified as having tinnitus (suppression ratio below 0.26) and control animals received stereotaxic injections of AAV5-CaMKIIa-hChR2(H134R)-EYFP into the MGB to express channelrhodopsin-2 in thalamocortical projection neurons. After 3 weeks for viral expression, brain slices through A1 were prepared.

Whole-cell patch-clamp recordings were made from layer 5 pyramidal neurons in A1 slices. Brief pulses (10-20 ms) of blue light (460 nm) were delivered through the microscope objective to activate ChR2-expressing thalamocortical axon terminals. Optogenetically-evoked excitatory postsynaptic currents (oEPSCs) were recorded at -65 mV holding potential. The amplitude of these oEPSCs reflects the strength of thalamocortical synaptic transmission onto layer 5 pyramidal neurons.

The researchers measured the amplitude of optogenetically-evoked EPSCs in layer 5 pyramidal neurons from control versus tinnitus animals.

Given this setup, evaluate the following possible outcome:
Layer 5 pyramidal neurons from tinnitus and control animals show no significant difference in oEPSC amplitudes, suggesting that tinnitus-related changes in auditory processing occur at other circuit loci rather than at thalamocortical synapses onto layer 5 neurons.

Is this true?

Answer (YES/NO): NO